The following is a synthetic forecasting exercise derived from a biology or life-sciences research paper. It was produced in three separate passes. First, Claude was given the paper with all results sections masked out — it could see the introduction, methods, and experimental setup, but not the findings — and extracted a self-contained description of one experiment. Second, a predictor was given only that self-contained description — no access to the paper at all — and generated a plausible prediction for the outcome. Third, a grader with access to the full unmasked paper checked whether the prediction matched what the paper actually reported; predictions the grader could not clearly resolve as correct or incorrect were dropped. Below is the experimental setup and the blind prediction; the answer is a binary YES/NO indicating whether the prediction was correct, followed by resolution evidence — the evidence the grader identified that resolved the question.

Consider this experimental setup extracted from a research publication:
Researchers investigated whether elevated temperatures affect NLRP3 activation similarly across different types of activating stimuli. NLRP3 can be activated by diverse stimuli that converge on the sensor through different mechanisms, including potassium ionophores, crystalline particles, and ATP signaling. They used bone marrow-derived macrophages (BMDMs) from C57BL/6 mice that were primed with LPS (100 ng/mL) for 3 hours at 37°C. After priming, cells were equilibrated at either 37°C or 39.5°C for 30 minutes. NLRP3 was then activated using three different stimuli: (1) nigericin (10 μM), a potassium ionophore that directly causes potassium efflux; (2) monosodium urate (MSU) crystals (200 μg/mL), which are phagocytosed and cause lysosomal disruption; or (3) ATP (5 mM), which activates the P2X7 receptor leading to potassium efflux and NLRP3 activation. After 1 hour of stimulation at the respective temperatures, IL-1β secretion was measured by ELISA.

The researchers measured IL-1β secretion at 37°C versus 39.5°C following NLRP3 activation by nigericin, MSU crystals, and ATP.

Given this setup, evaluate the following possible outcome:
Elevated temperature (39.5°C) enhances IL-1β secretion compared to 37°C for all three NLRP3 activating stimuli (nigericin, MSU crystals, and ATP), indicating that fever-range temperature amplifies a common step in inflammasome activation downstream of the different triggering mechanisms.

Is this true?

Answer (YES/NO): NO